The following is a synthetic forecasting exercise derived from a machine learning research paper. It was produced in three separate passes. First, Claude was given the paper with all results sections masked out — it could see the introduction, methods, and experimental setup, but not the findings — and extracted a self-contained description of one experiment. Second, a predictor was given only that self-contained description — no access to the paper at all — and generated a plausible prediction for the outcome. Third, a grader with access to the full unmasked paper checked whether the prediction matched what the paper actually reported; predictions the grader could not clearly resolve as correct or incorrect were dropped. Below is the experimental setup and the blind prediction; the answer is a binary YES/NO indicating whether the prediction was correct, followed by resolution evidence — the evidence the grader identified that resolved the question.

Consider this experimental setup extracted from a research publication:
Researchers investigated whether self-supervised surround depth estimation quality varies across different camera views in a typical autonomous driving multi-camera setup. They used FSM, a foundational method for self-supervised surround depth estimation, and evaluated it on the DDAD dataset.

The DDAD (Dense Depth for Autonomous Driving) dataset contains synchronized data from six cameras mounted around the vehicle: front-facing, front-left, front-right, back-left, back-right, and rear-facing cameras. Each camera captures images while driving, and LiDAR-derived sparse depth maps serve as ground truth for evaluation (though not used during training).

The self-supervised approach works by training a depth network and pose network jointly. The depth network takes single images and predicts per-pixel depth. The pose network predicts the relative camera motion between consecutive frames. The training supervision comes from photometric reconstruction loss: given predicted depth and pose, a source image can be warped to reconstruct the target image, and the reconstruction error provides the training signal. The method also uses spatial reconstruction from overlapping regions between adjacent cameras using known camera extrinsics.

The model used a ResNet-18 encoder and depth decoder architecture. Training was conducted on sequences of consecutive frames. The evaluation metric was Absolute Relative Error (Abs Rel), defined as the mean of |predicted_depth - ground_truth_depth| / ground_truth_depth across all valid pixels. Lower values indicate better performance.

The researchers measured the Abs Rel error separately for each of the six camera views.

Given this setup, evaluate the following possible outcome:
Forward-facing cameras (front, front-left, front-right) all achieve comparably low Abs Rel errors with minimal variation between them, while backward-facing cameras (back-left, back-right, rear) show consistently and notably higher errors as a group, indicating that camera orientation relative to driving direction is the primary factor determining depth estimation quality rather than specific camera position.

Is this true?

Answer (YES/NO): NO